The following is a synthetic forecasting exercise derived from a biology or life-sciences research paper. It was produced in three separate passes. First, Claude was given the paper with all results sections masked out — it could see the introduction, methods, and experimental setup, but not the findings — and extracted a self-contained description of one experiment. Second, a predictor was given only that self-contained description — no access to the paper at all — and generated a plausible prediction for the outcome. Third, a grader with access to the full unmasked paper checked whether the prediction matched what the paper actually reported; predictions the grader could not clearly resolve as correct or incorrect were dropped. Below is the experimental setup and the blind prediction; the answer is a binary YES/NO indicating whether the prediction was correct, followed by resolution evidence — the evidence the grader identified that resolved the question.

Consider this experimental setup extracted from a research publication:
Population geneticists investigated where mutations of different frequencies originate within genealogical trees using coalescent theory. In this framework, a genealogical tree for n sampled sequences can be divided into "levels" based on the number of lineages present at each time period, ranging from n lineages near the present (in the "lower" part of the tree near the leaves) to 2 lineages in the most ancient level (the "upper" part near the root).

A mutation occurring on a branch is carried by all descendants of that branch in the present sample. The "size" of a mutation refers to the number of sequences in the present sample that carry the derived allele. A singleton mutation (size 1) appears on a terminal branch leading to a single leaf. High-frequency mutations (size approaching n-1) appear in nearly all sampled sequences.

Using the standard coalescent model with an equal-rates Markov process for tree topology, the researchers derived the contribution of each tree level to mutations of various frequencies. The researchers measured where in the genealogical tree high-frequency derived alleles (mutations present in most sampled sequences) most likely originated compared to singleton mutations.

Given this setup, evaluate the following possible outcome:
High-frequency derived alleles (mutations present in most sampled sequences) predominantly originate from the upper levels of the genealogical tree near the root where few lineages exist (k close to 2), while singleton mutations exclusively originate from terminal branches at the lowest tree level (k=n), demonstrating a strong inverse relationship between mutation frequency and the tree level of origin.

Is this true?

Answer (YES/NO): NO